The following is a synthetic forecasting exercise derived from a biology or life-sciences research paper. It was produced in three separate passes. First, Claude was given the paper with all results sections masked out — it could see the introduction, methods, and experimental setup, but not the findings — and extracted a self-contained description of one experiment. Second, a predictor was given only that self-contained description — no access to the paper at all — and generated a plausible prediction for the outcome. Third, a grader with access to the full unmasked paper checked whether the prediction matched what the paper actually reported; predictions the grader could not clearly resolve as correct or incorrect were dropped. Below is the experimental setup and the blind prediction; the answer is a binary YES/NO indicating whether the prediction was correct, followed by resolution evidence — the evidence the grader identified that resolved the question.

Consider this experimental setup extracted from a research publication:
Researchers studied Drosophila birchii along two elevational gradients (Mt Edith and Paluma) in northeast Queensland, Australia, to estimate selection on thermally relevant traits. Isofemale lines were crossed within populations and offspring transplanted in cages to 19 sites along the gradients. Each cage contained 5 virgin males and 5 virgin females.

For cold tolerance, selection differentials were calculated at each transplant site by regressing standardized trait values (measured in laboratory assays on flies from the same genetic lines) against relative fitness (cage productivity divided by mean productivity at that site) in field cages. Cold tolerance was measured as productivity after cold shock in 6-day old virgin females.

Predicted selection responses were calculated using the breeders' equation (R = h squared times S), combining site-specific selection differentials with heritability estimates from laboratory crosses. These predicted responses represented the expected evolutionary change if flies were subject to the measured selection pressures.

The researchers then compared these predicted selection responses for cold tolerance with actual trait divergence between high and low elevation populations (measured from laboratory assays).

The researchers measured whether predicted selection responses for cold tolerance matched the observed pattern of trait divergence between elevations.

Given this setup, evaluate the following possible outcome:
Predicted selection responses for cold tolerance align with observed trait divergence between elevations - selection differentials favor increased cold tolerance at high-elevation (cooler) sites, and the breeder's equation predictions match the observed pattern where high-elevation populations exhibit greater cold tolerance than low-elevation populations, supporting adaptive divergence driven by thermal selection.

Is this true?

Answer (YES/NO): NO